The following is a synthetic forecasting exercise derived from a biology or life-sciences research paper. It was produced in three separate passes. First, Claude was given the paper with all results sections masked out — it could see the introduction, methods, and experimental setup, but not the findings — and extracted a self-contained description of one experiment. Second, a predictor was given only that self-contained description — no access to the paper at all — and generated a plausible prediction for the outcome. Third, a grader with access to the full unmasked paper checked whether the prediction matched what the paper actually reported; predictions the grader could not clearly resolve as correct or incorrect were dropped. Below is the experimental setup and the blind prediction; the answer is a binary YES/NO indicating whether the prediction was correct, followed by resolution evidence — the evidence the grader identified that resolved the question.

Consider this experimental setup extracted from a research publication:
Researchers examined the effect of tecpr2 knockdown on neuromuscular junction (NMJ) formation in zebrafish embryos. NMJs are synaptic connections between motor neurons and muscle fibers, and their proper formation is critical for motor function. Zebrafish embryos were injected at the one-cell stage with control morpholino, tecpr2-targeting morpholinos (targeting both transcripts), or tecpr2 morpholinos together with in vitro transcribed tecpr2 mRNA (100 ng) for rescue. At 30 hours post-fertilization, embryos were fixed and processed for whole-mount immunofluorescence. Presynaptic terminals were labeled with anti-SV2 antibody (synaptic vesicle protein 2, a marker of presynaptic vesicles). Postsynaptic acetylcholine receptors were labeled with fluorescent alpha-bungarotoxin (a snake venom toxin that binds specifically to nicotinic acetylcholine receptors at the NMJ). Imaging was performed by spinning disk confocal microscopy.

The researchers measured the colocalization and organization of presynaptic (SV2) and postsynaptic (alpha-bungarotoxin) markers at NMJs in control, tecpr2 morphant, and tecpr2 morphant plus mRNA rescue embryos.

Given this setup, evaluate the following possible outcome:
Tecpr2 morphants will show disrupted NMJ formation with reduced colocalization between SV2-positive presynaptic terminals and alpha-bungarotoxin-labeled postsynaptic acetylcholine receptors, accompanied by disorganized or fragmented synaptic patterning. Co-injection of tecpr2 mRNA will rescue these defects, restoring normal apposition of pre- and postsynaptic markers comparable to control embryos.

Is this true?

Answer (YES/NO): NO